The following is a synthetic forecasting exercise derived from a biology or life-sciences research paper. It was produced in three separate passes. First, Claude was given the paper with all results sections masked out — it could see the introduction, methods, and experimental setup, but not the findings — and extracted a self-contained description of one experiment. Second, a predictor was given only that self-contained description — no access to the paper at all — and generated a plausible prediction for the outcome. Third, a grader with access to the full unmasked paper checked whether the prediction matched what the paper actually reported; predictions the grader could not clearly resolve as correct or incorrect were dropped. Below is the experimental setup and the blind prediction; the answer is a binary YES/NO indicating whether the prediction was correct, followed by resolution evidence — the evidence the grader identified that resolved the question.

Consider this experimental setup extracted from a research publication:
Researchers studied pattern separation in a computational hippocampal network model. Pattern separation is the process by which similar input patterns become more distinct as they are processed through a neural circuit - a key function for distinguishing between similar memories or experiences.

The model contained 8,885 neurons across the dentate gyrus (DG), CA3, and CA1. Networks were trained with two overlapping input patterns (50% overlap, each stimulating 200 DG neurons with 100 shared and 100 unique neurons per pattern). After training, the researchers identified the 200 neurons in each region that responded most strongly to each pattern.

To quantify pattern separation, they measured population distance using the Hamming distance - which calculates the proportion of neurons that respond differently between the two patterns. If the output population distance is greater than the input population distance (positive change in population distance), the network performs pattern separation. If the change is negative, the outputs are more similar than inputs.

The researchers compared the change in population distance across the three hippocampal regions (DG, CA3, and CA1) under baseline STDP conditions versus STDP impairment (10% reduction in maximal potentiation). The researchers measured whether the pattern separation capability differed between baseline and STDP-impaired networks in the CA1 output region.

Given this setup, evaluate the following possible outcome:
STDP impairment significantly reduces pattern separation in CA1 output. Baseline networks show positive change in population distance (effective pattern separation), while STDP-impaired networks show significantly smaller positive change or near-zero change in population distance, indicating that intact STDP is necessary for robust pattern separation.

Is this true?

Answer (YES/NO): NO